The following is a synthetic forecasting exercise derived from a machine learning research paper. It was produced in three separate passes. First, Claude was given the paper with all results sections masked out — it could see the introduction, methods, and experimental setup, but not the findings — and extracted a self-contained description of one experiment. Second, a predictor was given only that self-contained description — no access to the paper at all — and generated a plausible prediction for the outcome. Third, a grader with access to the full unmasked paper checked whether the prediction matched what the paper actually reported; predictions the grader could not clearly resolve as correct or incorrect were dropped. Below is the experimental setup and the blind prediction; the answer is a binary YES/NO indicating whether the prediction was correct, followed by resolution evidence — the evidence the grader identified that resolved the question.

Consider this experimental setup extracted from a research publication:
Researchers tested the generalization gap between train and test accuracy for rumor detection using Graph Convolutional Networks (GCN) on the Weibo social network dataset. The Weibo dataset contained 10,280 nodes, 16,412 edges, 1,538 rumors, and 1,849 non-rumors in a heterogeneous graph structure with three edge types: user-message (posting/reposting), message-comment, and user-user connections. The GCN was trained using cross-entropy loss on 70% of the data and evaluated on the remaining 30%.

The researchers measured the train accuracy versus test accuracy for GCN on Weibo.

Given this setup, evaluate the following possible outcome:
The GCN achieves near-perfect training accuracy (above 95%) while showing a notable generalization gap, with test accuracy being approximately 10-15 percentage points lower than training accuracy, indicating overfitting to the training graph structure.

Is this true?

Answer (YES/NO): NO